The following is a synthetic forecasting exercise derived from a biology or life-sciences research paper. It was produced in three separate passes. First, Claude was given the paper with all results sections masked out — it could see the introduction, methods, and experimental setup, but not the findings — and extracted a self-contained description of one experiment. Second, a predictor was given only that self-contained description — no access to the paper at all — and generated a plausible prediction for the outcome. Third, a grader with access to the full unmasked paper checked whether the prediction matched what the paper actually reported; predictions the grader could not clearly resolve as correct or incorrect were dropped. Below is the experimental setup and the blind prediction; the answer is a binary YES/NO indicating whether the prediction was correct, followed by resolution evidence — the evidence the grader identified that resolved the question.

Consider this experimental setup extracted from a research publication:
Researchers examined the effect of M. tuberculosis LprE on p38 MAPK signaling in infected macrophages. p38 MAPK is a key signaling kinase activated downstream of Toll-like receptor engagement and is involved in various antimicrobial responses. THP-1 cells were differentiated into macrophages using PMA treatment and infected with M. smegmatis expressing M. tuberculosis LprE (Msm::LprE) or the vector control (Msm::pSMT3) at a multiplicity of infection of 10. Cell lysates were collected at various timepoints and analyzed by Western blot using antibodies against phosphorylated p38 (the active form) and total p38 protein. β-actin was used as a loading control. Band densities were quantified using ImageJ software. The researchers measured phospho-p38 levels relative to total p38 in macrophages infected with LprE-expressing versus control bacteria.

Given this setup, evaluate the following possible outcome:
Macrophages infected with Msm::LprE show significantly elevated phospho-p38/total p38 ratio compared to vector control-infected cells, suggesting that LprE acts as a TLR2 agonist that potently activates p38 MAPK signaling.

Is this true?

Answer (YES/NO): NO